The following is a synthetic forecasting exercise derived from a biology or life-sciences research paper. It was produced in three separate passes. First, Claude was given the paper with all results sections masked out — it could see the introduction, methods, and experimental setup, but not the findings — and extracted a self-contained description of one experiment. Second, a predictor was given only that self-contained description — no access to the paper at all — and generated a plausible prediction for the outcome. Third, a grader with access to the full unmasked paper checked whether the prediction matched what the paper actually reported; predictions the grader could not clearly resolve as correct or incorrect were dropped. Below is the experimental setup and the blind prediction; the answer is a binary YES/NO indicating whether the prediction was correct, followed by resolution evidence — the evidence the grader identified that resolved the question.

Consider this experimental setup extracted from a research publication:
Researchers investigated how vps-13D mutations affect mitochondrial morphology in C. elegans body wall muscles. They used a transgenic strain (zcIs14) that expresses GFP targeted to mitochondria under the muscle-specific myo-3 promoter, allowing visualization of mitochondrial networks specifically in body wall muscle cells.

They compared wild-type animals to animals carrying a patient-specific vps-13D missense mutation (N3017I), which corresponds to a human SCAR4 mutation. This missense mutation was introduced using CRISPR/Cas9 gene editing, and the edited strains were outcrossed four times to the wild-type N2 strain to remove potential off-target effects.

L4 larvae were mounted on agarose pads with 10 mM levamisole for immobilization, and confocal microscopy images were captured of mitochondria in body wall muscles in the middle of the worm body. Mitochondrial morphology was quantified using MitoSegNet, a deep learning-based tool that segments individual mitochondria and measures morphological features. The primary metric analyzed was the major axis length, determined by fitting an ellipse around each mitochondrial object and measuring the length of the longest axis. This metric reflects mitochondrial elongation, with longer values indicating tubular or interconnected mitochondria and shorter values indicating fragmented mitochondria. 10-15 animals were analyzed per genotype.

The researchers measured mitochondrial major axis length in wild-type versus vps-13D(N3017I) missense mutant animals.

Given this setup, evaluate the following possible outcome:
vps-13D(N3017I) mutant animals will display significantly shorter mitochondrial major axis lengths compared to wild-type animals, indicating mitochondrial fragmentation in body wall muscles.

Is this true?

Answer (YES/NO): YES